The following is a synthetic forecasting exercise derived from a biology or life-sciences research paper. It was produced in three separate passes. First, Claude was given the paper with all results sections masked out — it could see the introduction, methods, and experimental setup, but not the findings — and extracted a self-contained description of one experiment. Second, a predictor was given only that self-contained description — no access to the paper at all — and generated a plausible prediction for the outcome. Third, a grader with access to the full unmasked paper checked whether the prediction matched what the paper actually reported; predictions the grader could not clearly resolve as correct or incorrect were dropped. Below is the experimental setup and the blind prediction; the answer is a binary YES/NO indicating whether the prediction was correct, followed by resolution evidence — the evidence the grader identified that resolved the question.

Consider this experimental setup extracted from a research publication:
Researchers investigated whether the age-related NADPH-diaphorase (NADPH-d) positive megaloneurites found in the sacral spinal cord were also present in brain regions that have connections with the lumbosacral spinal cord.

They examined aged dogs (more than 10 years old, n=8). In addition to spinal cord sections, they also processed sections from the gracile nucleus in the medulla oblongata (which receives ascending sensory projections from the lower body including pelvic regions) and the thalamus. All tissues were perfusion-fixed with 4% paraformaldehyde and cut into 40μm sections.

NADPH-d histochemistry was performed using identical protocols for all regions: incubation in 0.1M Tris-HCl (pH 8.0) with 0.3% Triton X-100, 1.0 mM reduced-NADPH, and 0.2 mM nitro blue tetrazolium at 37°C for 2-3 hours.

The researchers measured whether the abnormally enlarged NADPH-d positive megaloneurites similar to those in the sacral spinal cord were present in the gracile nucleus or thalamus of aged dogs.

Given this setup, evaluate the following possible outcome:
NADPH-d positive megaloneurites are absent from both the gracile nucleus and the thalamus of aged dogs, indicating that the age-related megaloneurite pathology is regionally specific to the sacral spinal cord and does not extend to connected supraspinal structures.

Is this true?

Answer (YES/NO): YES